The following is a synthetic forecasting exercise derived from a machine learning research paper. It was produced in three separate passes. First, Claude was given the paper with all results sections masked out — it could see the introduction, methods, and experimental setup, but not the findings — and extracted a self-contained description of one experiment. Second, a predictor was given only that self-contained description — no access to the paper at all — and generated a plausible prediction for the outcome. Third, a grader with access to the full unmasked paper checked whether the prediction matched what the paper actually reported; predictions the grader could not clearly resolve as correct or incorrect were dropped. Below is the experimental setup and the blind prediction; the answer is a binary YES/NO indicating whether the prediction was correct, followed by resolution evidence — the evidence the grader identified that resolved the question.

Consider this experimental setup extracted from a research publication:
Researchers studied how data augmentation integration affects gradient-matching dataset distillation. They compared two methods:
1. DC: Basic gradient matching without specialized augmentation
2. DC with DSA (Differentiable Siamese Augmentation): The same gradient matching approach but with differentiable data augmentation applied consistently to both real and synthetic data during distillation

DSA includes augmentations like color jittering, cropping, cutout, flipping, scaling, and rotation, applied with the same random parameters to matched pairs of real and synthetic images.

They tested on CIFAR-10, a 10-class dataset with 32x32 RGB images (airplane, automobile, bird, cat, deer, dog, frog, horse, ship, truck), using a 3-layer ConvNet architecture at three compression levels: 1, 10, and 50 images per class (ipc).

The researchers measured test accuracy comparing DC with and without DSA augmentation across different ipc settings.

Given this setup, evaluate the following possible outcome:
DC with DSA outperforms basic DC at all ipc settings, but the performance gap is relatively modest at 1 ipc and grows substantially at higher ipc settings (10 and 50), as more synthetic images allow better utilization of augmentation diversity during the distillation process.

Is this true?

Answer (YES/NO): YES